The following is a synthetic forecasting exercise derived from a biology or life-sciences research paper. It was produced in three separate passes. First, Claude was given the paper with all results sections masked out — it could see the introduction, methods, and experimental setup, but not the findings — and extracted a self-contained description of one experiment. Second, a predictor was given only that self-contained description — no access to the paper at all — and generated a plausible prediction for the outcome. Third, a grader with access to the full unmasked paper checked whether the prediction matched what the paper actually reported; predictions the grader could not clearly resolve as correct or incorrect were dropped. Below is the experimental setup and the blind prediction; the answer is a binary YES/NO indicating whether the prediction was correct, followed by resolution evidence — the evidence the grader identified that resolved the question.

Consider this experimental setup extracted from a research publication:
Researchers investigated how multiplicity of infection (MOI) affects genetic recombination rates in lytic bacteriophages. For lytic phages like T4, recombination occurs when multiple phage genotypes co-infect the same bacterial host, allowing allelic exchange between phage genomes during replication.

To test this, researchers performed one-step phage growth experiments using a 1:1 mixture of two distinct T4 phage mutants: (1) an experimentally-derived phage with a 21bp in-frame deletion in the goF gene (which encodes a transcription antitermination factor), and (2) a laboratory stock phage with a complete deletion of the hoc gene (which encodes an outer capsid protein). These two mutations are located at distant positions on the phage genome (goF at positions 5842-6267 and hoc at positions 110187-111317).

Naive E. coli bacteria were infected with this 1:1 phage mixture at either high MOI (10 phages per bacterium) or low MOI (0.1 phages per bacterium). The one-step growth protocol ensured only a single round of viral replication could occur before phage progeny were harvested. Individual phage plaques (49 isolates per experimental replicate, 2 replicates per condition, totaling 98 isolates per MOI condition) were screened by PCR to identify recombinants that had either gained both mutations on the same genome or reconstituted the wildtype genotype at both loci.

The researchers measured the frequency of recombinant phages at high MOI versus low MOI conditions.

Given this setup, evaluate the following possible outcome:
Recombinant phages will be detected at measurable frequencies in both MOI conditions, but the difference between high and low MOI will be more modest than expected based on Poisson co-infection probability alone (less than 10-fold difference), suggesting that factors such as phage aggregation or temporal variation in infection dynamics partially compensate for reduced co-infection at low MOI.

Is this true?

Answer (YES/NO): NO